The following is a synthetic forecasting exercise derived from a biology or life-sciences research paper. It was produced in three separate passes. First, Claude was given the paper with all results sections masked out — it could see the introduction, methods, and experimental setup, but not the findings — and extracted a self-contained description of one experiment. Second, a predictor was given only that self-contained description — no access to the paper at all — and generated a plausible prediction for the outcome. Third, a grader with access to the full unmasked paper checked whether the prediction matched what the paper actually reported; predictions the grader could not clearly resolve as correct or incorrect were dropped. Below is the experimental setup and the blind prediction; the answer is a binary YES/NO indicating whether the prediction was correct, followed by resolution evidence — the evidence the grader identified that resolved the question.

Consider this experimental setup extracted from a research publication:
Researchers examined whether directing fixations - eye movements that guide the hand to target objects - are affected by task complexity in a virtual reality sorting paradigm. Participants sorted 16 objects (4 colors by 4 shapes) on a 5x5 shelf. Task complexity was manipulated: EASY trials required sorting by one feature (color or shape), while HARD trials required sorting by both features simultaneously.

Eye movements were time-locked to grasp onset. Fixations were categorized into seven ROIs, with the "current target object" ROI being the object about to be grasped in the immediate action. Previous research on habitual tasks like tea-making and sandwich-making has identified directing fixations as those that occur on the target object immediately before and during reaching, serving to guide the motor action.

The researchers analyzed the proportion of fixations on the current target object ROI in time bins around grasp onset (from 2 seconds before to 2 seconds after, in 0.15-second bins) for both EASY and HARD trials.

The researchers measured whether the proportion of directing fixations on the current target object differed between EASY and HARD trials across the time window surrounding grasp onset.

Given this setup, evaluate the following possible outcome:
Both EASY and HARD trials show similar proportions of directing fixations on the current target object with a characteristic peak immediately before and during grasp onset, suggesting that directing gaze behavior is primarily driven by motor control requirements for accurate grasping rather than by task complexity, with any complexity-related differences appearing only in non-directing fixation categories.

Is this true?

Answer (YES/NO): YES